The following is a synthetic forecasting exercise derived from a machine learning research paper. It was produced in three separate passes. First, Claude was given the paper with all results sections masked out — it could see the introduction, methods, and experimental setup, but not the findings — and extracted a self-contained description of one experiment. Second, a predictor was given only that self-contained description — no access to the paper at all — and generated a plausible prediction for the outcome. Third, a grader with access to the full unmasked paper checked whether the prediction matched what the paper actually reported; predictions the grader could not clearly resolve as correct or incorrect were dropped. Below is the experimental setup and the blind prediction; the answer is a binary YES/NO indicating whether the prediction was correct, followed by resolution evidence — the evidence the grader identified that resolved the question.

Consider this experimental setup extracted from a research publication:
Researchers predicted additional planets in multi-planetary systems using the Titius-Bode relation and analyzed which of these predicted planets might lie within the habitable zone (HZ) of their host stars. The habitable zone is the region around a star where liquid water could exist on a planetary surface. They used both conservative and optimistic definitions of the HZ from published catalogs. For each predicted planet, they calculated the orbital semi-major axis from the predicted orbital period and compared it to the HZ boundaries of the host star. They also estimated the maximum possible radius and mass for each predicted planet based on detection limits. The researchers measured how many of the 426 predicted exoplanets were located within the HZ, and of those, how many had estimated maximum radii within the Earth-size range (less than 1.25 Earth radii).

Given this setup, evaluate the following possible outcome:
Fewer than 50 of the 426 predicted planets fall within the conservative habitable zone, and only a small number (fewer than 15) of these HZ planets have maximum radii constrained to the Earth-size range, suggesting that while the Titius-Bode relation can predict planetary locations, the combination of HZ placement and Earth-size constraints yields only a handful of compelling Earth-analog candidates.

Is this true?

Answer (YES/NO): YES